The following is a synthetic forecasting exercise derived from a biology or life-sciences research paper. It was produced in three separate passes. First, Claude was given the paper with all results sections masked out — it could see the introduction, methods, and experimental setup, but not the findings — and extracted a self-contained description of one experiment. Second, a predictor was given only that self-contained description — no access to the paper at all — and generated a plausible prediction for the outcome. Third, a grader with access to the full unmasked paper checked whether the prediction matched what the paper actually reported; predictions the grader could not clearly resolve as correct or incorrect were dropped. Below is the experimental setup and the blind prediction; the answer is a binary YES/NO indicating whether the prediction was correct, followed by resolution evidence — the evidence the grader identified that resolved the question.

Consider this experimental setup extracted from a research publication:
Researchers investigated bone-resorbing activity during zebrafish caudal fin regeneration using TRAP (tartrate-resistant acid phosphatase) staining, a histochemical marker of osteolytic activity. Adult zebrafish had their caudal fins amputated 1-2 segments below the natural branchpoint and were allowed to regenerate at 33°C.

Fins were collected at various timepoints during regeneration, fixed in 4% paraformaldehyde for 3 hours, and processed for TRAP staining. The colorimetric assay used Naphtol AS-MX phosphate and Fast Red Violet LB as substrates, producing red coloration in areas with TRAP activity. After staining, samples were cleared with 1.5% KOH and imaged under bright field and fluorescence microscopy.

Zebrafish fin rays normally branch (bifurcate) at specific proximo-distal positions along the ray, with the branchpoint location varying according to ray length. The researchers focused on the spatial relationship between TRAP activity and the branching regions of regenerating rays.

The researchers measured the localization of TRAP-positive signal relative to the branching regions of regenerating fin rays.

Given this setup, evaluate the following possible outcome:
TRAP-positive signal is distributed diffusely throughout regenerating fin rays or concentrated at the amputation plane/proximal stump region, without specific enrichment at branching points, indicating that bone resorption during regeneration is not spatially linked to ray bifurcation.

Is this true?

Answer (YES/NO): NO